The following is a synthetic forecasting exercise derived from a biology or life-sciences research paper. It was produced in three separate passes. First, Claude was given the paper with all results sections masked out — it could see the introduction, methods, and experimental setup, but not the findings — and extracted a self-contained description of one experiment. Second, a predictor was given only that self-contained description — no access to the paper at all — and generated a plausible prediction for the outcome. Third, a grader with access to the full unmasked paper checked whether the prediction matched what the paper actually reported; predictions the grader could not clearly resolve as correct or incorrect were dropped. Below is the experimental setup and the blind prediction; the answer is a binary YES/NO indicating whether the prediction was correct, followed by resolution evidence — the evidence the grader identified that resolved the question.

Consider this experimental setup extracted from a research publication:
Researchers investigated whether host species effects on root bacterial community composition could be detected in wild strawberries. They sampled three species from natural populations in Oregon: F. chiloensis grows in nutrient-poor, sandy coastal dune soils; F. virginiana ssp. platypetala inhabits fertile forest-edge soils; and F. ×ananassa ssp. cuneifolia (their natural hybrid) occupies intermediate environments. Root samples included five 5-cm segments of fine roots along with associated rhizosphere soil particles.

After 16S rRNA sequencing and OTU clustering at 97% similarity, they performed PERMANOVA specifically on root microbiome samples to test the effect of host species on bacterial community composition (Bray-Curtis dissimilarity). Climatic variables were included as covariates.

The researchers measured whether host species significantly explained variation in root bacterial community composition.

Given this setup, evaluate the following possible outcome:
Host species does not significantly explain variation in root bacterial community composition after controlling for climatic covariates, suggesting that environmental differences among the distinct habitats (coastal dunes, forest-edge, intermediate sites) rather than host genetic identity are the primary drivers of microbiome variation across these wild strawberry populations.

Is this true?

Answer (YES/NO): NO